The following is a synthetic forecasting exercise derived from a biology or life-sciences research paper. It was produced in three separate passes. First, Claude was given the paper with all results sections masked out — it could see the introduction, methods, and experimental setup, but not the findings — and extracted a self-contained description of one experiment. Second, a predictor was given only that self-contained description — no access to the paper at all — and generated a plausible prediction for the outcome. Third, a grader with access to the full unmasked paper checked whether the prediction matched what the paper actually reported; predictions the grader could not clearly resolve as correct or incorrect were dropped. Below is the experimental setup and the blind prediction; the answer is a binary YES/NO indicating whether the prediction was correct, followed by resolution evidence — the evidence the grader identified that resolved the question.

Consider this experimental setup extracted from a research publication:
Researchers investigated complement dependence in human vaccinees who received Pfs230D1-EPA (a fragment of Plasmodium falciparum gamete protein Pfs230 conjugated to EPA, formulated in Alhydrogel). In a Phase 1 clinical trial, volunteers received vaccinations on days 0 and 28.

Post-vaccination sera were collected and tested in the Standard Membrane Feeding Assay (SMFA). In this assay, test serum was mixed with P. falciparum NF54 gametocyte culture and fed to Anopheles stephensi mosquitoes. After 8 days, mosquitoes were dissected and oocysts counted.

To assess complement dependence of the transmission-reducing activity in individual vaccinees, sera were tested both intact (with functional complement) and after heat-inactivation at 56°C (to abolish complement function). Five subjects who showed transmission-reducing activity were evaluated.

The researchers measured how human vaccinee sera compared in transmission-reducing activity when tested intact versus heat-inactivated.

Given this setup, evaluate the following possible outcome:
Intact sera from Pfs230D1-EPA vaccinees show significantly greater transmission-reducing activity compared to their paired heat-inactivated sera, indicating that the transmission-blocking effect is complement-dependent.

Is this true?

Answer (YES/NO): YES